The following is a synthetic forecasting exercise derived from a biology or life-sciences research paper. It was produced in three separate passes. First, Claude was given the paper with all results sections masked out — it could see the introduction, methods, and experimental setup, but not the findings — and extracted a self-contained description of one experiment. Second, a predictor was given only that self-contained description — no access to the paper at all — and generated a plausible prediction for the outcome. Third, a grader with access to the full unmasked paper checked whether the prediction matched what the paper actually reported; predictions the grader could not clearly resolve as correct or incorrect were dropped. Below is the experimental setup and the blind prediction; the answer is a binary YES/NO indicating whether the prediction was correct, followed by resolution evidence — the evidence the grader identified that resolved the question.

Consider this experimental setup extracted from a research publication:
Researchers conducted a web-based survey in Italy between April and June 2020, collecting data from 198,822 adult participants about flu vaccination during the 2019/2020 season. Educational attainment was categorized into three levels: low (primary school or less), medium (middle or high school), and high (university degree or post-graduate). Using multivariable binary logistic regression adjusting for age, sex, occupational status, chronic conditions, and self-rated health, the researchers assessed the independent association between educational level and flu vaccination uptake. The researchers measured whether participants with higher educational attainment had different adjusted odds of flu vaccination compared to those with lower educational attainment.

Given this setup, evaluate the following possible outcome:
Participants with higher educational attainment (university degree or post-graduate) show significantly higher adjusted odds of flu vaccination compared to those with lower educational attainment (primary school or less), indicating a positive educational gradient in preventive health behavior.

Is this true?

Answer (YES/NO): YES